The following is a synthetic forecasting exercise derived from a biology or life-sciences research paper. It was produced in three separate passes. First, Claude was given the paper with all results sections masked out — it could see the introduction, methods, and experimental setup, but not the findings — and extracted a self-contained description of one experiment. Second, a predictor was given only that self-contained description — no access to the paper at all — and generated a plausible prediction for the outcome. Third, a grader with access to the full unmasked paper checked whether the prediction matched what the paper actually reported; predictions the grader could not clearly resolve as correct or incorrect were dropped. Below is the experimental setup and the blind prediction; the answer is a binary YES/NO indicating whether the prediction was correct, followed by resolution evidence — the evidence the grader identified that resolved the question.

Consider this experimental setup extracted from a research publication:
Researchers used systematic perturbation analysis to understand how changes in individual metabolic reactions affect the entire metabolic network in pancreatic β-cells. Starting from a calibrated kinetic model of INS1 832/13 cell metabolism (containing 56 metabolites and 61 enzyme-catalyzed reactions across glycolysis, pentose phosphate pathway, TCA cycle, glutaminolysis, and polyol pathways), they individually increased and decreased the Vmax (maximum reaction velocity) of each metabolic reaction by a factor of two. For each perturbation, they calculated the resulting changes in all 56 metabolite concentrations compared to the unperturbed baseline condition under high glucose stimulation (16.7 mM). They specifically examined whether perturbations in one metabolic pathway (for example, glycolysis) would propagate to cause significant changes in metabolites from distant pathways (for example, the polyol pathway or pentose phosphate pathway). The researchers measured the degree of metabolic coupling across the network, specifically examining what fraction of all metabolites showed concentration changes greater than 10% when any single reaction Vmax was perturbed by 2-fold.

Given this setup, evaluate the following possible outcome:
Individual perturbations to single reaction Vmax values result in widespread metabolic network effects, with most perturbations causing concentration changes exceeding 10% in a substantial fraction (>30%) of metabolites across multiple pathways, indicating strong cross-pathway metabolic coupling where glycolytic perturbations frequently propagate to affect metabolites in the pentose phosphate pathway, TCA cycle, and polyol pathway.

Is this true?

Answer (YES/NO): NO